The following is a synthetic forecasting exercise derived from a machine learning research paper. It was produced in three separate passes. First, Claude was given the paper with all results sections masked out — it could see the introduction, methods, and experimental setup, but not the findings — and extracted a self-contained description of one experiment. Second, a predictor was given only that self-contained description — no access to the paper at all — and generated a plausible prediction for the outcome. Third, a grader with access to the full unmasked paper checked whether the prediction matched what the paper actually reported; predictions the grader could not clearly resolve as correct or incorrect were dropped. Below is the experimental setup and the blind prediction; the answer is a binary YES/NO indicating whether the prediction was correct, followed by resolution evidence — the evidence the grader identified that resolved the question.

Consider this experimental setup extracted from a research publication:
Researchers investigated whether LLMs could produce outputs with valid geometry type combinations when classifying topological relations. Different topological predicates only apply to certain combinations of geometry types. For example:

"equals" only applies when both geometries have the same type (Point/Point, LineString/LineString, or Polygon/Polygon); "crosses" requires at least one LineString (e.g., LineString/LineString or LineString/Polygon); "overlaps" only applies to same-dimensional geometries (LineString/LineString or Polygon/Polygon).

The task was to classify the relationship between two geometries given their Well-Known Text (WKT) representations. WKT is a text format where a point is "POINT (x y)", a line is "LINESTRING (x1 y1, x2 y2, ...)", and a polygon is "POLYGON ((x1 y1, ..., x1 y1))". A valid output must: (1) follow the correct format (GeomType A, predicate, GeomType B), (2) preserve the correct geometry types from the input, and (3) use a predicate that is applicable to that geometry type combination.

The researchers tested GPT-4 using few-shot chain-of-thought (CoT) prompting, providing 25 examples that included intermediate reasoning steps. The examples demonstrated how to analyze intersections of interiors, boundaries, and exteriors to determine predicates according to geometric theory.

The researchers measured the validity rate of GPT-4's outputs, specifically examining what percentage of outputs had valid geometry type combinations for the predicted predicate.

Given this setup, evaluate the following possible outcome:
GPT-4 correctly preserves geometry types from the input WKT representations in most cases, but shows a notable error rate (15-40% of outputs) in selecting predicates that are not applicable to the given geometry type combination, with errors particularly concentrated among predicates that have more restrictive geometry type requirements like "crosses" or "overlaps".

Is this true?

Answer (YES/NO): NO